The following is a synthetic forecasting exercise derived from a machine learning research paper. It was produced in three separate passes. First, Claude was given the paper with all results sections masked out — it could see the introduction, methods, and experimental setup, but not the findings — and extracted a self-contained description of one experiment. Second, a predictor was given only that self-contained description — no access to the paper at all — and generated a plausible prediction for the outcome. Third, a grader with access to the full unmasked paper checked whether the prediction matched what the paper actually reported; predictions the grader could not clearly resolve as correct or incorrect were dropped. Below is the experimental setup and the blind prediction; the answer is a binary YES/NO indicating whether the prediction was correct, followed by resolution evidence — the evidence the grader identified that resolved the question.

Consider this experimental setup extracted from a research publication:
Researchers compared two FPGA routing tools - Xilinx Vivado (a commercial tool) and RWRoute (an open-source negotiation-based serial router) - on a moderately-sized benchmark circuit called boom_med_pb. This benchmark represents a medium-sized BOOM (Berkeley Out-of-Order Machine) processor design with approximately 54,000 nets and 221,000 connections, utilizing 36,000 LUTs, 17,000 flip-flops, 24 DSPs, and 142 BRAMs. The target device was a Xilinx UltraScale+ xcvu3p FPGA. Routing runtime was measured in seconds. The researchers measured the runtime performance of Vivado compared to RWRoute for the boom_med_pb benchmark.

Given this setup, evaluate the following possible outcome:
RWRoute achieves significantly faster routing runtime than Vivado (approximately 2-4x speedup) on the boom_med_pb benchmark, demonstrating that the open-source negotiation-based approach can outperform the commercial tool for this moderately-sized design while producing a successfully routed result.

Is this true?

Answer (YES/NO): NO